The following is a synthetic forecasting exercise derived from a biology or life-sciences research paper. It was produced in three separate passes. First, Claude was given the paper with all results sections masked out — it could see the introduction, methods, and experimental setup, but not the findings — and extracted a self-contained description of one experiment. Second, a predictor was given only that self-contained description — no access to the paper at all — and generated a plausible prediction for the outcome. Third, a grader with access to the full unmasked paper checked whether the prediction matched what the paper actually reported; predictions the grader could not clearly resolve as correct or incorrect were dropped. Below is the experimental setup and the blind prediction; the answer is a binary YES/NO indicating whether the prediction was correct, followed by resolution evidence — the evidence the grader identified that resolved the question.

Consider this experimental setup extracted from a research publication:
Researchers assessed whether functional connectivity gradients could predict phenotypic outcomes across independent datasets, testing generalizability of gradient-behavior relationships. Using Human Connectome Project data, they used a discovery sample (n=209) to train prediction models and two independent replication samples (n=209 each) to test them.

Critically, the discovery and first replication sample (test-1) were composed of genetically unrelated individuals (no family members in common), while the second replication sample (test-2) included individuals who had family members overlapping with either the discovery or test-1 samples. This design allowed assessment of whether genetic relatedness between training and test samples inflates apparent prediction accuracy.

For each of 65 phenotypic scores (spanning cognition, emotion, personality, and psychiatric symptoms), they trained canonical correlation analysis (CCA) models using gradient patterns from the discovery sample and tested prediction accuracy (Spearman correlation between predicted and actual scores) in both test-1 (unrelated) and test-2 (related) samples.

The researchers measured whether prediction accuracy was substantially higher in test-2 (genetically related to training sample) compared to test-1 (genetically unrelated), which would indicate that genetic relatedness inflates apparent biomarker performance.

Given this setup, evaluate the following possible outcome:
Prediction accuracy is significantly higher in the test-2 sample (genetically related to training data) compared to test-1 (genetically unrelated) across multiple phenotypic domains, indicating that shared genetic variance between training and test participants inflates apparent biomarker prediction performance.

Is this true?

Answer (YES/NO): NO